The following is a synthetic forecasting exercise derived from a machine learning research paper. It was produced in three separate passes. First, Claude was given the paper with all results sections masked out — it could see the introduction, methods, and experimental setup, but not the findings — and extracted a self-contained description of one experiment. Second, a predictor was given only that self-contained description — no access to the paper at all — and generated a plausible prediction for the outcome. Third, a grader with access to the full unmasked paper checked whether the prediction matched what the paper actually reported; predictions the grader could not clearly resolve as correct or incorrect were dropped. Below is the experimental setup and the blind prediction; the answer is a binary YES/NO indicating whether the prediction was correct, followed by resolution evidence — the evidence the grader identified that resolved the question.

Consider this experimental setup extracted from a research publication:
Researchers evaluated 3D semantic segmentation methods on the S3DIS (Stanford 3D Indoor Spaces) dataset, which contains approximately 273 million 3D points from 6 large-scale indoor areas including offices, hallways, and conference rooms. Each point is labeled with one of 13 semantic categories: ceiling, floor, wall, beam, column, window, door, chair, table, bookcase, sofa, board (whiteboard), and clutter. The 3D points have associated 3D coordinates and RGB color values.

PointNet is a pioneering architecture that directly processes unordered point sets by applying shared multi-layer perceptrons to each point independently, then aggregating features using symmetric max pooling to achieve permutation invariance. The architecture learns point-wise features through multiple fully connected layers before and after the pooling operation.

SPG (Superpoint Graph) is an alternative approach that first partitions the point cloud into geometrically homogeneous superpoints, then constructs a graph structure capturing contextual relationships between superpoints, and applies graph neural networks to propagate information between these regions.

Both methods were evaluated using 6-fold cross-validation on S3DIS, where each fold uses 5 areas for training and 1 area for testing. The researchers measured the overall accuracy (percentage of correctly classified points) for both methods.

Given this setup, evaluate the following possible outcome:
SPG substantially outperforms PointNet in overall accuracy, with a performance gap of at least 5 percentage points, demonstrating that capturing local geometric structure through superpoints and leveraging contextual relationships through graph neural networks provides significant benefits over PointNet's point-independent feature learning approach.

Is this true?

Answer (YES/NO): YES